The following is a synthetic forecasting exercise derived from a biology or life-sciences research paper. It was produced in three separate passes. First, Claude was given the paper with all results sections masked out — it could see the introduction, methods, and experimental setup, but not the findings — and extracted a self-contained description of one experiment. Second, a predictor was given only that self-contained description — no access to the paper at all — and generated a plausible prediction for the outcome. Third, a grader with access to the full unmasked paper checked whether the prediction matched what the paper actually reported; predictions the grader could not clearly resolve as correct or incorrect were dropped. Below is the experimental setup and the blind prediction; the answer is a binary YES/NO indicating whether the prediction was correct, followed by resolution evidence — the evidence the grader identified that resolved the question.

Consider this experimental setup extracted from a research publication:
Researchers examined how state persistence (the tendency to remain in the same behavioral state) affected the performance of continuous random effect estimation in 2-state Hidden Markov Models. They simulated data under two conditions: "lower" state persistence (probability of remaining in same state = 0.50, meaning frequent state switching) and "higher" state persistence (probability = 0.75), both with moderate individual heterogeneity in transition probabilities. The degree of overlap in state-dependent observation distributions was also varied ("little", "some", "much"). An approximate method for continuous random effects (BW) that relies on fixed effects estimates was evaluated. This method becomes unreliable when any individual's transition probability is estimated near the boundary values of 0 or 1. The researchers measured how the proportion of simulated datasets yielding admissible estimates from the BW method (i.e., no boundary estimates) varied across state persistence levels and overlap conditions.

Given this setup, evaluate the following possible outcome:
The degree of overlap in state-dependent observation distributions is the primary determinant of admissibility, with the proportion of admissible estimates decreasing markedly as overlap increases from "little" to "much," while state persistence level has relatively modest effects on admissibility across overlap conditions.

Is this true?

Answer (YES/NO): NO